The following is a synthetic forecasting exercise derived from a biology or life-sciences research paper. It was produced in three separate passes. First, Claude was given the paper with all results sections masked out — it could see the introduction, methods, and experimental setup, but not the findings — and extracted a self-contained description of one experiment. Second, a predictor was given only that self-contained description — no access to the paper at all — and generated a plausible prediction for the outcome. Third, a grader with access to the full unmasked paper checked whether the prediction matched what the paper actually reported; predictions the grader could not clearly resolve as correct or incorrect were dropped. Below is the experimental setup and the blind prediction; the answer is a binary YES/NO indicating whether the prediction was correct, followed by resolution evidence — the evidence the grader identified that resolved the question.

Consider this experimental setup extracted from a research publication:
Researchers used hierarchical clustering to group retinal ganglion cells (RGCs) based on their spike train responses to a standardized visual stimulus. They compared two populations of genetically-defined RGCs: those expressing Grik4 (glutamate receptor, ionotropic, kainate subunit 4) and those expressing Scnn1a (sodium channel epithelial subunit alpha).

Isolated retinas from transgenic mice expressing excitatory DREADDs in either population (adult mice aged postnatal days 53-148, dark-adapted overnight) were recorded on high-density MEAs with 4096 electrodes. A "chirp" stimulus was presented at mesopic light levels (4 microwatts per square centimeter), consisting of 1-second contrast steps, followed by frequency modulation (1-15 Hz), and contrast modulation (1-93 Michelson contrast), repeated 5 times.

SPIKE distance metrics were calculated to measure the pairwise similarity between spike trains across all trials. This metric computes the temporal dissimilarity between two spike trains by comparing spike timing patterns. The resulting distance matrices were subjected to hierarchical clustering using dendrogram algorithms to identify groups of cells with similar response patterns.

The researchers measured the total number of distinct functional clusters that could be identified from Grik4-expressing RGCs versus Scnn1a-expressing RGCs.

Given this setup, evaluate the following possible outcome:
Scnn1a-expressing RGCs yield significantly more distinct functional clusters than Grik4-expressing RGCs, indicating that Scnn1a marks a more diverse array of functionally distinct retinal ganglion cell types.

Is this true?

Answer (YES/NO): YES